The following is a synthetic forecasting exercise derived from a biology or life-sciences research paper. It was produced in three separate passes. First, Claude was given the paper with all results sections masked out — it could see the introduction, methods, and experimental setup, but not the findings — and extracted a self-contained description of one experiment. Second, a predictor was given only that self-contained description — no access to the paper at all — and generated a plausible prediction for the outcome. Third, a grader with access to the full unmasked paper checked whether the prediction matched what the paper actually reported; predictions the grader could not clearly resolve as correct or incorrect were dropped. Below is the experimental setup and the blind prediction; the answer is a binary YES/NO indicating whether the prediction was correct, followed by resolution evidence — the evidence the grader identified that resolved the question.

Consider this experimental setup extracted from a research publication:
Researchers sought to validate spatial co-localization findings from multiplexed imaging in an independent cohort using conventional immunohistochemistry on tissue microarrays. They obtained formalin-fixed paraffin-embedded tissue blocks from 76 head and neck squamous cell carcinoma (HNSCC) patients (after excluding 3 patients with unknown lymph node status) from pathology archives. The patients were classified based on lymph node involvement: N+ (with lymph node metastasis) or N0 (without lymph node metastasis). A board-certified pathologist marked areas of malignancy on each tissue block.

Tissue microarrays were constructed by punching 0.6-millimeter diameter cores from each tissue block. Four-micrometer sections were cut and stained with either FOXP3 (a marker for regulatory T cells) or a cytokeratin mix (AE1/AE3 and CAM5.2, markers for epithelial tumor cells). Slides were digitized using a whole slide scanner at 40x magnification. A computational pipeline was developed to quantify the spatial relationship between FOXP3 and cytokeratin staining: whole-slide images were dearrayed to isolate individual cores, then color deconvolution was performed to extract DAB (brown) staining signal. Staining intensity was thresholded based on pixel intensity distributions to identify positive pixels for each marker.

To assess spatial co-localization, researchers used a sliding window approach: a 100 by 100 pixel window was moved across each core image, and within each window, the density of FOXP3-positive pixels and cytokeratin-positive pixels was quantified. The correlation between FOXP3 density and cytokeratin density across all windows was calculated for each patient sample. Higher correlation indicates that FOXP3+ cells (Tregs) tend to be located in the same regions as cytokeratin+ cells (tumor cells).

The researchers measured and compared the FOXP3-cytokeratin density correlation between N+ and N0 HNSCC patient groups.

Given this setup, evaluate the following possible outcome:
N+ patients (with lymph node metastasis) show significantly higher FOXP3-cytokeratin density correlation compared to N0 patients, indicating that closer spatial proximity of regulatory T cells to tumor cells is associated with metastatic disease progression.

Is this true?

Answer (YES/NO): YES